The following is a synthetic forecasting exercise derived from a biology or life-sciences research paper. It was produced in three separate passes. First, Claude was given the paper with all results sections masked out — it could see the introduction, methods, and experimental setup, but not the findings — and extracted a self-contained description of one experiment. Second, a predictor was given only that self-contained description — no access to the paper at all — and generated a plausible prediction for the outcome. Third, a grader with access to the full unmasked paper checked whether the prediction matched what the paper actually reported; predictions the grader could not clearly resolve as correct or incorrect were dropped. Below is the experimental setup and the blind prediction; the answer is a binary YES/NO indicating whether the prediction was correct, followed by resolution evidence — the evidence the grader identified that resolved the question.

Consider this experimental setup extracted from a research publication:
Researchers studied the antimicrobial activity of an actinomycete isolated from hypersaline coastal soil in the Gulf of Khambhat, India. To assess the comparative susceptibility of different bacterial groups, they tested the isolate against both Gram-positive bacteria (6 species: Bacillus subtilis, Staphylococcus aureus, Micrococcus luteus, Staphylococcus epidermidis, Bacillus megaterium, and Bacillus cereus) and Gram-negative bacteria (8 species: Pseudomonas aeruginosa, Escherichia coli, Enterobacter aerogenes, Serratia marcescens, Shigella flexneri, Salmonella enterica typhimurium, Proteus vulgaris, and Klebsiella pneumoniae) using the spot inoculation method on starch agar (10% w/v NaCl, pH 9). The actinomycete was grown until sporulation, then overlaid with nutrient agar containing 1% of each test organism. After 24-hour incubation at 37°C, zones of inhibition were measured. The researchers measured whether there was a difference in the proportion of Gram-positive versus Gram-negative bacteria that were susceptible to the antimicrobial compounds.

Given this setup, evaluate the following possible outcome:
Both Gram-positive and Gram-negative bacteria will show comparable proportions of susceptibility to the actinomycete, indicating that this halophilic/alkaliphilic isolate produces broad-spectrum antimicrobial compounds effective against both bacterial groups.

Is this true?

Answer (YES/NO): NO